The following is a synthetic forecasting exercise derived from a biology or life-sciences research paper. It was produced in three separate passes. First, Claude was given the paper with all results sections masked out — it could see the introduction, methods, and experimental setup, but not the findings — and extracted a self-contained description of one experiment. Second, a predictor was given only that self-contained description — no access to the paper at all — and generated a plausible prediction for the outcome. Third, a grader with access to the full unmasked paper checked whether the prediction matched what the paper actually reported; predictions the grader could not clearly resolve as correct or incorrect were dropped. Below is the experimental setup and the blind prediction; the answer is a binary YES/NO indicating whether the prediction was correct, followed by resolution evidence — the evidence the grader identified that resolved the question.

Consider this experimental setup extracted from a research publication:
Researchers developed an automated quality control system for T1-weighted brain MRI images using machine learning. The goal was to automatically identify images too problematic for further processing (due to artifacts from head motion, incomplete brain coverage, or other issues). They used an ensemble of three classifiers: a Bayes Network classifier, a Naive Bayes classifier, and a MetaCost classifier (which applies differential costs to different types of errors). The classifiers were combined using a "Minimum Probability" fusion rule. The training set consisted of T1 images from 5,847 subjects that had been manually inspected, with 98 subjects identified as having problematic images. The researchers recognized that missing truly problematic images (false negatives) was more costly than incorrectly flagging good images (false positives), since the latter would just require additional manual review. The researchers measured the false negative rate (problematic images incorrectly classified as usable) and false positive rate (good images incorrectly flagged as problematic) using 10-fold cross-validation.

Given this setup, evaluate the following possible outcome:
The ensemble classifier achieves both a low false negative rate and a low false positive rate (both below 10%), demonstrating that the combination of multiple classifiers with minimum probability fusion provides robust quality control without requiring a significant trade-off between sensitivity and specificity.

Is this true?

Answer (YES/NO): NO